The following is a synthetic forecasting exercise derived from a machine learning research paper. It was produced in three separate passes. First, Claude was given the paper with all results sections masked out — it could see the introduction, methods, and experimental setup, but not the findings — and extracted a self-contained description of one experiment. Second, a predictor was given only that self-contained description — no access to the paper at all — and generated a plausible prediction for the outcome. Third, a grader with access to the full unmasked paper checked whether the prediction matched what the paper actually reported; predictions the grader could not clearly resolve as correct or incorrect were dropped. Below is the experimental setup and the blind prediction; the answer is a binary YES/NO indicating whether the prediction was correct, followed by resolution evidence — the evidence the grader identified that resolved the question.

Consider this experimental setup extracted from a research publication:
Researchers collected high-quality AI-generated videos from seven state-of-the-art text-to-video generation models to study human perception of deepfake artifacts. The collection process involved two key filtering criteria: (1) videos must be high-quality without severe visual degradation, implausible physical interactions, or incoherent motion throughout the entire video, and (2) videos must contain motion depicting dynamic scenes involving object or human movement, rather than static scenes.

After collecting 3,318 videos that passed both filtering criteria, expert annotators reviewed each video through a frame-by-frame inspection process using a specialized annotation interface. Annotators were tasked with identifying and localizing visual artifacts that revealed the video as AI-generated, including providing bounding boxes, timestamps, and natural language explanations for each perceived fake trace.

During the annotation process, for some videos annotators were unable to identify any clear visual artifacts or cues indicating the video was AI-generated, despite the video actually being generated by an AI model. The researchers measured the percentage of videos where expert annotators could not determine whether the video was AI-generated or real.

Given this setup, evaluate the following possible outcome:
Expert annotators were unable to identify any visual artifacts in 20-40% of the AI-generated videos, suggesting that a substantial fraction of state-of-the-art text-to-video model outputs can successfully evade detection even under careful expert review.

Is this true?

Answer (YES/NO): NO